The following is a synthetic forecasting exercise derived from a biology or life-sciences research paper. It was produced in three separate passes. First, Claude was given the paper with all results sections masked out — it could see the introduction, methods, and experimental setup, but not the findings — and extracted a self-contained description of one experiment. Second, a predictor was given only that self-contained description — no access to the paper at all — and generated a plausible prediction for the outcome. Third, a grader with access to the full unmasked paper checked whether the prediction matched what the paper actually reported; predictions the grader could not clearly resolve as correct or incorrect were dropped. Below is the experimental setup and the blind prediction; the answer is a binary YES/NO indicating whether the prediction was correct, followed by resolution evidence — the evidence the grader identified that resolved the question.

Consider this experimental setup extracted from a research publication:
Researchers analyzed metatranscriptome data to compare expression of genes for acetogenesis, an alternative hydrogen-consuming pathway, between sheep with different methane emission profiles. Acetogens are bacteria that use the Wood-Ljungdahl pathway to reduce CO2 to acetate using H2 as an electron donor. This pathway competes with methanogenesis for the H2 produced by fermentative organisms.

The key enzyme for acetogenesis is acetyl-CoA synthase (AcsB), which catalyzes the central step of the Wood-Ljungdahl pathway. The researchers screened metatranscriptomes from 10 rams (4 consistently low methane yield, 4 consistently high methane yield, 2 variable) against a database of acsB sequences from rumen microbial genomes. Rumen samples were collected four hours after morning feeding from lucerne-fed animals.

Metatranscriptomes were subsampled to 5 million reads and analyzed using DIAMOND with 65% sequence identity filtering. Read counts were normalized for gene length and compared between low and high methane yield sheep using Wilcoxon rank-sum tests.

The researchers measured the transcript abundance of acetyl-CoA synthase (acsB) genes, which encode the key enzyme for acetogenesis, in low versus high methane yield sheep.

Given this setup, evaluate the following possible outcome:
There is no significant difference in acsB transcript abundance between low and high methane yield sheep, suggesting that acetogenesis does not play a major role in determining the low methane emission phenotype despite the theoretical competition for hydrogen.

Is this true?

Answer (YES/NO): NO